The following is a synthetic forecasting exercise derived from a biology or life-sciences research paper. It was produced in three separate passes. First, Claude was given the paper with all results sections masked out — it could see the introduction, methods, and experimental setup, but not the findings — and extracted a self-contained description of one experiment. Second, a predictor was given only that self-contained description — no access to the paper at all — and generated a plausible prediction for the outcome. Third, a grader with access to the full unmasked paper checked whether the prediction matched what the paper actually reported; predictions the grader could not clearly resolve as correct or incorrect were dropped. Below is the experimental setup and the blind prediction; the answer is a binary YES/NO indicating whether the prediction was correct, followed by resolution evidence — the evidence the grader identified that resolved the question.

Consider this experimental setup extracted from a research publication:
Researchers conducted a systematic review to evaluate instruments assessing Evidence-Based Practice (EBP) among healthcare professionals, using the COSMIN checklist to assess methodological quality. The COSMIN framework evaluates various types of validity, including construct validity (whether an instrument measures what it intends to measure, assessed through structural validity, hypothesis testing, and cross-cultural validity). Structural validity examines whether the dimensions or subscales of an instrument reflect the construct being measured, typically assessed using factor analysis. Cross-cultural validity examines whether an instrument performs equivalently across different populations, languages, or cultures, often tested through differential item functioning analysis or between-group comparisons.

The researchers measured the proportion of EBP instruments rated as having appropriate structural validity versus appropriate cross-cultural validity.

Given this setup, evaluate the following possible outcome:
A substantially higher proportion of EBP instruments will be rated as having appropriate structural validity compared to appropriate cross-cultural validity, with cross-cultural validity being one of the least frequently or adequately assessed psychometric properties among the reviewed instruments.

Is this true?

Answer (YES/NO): YES